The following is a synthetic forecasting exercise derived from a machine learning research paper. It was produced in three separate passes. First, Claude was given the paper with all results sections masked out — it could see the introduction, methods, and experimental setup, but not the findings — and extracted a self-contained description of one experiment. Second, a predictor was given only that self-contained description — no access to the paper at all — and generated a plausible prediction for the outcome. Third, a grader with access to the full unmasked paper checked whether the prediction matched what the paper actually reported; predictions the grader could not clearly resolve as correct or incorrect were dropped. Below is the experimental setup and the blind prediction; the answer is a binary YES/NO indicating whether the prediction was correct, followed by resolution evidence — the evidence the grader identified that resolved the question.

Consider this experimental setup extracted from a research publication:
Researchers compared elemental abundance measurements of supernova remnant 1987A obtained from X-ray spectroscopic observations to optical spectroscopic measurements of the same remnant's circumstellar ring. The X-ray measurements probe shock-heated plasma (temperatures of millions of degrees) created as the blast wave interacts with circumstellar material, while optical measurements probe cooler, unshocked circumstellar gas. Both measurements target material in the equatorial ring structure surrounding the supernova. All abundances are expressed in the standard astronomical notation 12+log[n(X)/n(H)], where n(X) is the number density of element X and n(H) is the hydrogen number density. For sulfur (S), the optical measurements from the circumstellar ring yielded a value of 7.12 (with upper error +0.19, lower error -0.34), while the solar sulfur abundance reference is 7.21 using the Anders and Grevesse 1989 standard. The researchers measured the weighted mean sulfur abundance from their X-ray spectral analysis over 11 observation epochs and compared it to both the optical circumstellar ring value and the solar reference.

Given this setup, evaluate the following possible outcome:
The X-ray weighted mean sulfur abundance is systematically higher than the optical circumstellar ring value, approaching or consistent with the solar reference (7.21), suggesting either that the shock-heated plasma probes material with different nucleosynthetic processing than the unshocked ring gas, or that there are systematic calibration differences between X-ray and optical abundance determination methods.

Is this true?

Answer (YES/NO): NO